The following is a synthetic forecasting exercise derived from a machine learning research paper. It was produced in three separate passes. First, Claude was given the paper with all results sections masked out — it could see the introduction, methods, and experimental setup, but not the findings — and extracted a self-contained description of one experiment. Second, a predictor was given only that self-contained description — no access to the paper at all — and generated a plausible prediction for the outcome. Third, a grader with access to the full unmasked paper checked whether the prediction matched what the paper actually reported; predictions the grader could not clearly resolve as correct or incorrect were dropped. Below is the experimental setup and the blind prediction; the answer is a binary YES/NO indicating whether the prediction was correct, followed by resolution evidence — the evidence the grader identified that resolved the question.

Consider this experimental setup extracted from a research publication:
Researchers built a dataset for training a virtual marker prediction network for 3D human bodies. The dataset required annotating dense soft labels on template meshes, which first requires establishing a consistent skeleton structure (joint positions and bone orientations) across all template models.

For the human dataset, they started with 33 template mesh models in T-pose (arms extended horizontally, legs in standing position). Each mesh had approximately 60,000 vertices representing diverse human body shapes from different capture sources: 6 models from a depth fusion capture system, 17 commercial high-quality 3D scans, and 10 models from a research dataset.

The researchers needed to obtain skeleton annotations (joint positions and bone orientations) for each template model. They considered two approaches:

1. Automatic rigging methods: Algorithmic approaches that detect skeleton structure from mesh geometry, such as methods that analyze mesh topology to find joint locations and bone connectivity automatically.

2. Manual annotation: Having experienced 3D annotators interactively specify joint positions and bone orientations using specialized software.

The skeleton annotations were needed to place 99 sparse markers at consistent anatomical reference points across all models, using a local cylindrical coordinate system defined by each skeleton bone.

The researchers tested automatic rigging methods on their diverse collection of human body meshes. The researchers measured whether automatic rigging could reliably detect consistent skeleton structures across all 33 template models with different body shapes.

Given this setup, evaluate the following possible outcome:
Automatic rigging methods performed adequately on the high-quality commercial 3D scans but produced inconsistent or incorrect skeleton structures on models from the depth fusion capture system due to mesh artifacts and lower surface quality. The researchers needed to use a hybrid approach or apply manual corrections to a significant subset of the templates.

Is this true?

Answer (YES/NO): NO